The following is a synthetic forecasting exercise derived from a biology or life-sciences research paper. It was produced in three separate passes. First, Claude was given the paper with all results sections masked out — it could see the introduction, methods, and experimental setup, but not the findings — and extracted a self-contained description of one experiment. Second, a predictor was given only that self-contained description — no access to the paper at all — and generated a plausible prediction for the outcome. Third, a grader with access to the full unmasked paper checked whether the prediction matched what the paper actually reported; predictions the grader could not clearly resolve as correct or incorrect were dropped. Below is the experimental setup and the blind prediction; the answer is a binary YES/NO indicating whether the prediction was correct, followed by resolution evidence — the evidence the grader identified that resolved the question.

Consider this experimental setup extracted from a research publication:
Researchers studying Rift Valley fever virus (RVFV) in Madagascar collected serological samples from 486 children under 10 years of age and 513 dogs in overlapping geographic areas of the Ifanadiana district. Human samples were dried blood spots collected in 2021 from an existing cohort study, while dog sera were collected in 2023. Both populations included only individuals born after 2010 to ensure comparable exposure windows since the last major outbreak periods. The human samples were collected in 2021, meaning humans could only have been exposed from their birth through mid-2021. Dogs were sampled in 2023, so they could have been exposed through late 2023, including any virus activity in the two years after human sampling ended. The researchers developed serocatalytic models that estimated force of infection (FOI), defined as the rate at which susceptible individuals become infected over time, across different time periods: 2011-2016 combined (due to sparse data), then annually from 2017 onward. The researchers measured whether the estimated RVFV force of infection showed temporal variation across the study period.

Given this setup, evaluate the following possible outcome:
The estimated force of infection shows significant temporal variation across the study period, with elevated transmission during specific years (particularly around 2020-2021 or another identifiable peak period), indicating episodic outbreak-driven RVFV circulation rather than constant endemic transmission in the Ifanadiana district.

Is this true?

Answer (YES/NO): YES